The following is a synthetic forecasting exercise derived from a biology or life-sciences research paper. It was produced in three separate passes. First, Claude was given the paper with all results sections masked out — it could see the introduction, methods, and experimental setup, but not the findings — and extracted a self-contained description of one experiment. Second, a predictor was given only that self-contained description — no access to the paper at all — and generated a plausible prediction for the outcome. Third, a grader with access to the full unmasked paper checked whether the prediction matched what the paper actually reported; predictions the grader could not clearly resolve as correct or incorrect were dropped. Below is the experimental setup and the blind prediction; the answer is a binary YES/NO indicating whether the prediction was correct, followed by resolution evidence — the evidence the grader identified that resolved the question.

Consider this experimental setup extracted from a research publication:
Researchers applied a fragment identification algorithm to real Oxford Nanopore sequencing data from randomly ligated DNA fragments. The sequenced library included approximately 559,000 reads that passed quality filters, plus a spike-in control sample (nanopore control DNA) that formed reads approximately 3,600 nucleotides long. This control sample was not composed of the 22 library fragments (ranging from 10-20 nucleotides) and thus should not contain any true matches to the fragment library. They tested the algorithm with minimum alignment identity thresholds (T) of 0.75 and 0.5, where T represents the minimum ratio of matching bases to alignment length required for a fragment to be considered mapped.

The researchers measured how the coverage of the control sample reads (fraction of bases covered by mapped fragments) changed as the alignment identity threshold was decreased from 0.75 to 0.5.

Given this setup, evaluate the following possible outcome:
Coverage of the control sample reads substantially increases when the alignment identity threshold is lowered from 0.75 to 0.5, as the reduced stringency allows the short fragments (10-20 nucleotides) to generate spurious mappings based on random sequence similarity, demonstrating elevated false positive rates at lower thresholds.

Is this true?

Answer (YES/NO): YES